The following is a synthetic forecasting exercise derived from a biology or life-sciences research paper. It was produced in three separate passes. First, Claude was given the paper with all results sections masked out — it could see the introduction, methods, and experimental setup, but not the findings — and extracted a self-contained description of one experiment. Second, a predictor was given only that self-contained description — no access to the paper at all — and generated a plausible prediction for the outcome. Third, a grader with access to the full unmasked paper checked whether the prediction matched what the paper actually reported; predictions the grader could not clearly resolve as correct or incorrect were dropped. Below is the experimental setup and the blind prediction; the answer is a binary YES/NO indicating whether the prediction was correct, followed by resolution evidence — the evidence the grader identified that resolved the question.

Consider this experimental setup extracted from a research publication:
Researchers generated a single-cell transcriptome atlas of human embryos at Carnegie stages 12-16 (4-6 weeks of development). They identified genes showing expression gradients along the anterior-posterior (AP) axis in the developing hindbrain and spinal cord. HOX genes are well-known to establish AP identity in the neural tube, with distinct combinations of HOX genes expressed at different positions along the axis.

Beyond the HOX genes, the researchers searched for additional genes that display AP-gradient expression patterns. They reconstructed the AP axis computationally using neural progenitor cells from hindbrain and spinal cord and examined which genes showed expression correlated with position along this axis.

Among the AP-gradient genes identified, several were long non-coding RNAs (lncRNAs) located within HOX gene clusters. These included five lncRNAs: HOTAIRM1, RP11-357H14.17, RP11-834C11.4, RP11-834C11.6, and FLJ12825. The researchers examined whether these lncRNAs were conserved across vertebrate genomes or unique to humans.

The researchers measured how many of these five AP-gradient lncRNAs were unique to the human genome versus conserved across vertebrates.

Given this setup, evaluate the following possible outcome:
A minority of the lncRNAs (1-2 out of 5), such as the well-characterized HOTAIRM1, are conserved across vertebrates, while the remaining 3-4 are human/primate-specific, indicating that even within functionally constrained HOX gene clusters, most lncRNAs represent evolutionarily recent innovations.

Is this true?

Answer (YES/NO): YES